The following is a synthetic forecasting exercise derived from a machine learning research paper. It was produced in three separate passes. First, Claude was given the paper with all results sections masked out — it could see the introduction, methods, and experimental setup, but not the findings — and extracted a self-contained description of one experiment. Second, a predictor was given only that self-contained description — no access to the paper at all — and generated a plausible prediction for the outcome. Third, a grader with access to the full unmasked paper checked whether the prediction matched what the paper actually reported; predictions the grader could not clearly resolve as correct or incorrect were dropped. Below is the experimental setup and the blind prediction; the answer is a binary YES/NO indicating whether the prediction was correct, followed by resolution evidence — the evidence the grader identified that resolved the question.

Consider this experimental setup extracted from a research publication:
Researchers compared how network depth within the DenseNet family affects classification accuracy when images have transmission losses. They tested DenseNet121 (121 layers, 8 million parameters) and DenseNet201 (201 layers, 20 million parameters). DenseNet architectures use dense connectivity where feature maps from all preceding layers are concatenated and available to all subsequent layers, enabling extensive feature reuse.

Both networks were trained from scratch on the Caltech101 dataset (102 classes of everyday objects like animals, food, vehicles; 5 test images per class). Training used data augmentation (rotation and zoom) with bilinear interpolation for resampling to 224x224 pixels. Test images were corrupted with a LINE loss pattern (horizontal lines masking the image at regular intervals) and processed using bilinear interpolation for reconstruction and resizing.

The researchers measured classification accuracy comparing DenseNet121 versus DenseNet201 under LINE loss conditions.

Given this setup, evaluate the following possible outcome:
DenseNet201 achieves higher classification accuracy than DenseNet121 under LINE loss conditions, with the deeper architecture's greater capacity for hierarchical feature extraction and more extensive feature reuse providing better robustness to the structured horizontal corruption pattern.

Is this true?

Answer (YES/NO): YES